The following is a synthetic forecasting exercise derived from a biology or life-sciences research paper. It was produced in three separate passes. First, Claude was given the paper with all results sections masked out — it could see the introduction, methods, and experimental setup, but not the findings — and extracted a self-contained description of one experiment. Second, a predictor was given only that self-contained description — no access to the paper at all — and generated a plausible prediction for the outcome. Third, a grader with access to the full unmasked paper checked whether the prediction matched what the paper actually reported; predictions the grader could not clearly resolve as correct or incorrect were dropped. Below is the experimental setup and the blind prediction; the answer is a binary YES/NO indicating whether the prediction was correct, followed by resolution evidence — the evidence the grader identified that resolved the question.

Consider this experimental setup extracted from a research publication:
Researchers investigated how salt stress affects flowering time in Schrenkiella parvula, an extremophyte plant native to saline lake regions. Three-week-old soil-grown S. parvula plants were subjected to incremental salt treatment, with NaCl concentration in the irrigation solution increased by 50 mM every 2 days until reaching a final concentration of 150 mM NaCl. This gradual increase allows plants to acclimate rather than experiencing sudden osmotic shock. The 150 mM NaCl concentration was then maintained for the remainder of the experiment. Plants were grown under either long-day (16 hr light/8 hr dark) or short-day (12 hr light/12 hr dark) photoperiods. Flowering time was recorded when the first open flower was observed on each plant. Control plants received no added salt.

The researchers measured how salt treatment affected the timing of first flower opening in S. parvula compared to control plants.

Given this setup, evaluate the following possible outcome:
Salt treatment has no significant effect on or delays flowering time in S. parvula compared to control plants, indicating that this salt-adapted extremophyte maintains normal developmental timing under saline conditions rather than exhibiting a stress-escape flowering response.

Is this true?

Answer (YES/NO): NO